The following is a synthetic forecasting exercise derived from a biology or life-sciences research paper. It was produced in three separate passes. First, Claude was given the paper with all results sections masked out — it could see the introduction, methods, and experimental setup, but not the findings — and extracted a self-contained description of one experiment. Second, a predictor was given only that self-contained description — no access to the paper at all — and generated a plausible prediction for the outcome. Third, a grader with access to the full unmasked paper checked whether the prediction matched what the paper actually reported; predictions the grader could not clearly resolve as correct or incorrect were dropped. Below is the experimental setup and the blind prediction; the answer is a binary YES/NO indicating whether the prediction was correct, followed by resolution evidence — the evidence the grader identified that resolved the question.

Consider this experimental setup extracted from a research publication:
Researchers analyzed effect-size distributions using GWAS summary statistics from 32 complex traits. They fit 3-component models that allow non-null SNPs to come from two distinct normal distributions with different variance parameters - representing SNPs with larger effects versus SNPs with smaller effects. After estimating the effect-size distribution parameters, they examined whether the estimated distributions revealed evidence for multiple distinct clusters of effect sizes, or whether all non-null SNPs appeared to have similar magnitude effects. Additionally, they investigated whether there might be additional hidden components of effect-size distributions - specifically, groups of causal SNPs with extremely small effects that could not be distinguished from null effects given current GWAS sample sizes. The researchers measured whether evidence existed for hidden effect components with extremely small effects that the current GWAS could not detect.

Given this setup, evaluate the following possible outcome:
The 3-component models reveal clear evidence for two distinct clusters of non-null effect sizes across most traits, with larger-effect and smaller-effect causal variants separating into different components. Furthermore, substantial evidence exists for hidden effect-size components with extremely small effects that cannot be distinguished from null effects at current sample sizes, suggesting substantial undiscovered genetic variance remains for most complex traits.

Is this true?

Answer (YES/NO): YES